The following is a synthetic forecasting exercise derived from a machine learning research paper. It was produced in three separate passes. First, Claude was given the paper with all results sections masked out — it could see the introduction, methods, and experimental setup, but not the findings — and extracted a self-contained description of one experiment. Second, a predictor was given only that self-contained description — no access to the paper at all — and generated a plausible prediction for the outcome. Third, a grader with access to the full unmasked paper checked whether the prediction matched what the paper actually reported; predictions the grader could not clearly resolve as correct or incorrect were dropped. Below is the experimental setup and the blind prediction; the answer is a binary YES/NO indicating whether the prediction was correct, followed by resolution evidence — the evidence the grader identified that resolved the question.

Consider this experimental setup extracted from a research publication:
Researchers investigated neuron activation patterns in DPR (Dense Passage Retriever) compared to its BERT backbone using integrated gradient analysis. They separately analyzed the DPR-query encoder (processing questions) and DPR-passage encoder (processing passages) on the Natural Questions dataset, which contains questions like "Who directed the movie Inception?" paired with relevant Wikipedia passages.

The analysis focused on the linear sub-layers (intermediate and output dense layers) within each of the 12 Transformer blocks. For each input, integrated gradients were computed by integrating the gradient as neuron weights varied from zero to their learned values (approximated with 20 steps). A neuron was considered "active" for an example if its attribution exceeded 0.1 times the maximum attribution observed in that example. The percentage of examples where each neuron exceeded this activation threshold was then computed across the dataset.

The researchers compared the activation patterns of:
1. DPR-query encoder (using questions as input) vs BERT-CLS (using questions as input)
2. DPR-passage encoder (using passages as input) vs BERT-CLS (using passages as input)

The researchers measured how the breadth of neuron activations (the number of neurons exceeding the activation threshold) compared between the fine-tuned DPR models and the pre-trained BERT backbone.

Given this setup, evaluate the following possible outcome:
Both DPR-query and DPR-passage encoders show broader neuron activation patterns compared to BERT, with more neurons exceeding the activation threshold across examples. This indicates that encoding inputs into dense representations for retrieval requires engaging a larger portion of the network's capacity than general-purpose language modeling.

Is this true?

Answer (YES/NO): NO